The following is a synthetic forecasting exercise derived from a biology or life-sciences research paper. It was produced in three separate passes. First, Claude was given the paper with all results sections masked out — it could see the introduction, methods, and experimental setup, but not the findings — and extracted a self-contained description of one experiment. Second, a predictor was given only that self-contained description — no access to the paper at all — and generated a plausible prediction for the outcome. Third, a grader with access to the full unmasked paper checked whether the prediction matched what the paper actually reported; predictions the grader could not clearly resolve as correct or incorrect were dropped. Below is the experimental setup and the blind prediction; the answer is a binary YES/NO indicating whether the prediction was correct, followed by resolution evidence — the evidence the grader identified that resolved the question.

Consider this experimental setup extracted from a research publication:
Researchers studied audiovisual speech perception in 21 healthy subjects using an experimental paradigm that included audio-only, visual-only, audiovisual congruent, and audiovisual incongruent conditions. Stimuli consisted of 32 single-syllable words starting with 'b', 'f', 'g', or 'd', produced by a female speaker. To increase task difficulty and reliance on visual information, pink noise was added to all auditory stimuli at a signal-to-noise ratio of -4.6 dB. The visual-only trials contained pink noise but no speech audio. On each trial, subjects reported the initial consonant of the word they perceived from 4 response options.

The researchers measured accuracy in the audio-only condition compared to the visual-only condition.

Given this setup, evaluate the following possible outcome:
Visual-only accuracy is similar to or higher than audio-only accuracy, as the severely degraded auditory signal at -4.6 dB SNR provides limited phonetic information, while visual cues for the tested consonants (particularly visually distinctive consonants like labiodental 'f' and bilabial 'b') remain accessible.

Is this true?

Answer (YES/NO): YES